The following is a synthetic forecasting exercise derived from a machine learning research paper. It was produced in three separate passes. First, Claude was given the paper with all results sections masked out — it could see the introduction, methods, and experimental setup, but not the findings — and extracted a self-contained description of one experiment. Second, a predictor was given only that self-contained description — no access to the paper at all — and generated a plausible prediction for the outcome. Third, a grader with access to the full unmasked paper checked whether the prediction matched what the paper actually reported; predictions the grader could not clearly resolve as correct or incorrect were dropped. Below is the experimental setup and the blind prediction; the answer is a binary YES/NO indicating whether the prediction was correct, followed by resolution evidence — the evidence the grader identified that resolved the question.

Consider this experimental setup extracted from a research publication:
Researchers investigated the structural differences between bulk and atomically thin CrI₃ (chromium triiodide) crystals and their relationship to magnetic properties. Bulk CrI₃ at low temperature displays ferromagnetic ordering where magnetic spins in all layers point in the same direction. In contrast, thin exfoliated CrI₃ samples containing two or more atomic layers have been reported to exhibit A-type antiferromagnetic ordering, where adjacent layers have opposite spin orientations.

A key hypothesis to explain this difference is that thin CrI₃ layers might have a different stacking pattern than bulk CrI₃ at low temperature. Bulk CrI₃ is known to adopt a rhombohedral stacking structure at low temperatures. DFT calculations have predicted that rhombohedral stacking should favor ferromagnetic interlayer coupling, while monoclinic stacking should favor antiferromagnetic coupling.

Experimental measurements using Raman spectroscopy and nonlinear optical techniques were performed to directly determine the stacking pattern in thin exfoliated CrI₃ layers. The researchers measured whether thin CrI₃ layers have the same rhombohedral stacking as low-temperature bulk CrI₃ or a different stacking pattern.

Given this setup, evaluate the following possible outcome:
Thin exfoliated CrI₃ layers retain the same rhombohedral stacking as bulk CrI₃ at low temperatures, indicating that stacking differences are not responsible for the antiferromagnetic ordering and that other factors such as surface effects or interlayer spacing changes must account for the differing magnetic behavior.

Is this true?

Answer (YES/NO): NO